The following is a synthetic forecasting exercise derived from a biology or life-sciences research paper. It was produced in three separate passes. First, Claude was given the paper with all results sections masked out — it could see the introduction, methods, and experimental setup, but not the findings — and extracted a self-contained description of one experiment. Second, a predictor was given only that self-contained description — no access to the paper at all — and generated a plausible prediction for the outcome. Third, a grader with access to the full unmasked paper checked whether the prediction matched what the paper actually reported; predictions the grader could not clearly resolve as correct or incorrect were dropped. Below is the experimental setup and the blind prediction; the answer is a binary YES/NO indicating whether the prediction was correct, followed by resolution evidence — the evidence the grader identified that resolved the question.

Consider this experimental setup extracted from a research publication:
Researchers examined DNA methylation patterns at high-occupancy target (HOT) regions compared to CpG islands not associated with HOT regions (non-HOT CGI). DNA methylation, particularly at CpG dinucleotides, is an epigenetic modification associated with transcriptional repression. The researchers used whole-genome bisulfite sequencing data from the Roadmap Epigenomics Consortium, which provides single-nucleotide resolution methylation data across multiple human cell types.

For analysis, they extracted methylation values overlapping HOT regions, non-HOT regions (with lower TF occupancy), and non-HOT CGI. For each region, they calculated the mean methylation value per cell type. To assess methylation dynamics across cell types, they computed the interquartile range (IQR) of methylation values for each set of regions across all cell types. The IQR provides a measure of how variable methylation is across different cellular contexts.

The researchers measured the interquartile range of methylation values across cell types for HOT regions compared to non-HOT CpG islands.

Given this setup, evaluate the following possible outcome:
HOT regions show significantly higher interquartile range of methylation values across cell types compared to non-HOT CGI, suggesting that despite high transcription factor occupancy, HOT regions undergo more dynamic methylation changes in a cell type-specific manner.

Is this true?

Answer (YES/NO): NO